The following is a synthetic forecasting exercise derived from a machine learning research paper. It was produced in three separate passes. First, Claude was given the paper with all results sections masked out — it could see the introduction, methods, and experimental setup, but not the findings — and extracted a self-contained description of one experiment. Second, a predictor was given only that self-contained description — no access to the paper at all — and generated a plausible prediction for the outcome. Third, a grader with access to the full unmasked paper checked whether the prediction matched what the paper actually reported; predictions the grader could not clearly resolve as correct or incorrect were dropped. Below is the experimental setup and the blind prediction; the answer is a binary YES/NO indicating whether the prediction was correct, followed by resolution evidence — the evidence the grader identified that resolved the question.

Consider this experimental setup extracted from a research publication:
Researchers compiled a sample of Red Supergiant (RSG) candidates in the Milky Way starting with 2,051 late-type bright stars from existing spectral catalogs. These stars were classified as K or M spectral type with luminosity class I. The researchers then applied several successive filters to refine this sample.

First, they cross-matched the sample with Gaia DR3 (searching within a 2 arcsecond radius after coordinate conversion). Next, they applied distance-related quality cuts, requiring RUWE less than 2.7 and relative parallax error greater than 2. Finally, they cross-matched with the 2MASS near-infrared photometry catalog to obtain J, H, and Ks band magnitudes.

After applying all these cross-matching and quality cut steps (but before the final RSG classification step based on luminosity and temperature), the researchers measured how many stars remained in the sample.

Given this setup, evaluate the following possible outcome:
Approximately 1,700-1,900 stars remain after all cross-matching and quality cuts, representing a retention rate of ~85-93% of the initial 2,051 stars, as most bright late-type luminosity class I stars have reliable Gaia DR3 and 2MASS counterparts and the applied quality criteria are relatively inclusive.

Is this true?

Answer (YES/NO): NO